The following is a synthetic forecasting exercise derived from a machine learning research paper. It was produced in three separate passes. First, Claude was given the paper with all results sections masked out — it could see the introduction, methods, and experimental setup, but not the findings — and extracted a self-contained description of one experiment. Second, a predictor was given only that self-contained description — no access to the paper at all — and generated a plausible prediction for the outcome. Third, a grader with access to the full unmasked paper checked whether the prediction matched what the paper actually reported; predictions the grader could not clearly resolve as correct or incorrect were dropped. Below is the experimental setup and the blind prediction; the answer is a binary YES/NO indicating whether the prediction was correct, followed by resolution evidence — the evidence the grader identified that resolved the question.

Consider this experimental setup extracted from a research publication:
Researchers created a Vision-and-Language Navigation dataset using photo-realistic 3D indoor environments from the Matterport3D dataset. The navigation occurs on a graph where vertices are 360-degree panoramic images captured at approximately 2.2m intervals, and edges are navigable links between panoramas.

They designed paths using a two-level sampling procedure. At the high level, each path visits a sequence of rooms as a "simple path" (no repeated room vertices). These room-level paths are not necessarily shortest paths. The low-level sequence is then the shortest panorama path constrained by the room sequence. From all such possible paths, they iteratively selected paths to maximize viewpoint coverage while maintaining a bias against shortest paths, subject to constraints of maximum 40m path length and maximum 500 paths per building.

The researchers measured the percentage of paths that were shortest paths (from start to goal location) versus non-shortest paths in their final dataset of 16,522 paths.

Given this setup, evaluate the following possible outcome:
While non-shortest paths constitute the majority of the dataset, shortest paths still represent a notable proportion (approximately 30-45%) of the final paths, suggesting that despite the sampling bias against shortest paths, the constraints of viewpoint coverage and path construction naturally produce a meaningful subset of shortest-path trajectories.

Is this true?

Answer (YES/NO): NO